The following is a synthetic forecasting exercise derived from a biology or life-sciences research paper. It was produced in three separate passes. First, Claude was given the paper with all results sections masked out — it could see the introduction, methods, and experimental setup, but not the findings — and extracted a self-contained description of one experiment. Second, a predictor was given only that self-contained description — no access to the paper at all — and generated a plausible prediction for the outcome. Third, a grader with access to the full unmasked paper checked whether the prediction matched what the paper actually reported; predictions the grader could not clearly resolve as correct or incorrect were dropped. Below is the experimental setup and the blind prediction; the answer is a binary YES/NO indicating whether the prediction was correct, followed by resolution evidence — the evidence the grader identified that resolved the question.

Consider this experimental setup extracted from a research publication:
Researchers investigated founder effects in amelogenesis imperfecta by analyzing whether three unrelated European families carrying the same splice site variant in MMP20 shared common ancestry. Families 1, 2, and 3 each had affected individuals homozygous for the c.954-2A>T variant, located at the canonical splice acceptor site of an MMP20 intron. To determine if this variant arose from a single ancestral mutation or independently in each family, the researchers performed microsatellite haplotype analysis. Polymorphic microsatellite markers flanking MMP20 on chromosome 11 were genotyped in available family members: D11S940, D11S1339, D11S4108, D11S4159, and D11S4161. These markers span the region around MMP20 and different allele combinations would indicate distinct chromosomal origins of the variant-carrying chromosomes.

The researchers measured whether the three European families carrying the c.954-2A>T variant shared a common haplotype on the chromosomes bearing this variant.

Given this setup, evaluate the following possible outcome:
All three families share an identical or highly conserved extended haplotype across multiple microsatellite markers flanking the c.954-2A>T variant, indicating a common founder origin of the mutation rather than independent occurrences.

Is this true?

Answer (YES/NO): NO